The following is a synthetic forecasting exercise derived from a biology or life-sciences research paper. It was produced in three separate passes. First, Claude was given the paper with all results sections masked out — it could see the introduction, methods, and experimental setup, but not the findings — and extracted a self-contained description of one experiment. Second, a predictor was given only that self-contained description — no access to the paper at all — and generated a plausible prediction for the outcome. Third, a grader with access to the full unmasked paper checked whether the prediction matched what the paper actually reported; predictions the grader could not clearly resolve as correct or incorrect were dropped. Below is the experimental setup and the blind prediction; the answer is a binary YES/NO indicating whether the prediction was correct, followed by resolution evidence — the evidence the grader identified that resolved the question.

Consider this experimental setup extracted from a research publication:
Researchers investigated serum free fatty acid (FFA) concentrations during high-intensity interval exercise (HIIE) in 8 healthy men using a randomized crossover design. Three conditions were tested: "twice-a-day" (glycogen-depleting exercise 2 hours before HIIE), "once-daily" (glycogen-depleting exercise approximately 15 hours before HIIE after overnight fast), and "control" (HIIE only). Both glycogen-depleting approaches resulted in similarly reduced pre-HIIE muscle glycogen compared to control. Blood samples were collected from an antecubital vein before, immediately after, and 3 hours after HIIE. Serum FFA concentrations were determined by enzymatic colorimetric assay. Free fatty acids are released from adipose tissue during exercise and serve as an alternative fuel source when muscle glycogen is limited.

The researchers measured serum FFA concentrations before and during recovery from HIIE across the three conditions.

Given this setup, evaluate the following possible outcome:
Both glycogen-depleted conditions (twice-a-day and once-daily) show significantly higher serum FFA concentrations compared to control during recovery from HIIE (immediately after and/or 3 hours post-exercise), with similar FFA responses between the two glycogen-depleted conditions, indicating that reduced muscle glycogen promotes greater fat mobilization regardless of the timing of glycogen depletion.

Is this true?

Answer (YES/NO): NO